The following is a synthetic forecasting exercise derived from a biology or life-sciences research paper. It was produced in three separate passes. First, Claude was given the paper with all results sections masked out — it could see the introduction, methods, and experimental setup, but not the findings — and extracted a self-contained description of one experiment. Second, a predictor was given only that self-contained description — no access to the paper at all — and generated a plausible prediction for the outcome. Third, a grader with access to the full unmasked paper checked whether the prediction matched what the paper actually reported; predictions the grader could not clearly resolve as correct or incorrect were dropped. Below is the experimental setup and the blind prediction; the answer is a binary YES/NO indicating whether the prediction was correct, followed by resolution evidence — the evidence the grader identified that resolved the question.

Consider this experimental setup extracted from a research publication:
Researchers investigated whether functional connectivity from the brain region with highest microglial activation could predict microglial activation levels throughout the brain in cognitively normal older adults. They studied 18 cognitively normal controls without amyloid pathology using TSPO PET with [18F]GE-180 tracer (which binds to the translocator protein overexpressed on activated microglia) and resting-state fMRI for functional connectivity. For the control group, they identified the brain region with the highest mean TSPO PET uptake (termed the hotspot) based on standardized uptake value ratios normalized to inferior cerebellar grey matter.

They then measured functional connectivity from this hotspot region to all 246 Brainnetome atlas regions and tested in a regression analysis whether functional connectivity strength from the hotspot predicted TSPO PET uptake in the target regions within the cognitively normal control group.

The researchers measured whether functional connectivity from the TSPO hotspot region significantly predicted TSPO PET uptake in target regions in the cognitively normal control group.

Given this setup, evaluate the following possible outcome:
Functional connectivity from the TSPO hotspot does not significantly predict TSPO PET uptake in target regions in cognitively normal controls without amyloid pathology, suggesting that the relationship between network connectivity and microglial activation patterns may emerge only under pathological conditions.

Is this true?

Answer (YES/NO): NO